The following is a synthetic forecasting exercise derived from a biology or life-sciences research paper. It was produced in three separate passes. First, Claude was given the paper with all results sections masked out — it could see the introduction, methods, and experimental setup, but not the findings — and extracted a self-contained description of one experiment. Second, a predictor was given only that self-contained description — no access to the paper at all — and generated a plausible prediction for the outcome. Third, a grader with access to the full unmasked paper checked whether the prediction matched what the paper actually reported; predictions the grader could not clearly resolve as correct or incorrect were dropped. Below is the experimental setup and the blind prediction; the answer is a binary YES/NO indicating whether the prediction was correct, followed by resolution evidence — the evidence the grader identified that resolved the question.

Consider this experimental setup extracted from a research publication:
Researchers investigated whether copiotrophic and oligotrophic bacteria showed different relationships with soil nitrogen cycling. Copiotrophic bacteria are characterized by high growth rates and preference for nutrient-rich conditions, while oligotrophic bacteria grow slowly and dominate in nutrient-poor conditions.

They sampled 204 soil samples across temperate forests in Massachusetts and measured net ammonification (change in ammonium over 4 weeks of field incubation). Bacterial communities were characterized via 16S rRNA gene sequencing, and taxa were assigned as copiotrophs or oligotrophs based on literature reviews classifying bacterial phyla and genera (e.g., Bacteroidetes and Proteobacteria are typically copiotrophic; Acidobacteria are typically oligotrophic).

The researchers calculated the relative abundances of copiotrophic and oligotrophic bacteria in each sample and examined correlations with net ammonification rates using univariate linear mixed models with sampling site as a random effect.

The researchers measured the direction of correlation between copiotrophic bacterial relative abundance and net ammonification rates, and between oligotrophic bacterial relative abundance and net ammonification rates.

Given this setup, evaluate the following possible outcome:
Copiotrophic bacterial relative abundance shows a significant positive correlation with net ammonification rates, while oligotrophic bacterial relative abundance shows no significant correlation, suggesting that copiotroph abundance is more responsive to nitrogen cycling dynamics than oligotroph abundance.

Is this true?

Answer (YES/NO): NO